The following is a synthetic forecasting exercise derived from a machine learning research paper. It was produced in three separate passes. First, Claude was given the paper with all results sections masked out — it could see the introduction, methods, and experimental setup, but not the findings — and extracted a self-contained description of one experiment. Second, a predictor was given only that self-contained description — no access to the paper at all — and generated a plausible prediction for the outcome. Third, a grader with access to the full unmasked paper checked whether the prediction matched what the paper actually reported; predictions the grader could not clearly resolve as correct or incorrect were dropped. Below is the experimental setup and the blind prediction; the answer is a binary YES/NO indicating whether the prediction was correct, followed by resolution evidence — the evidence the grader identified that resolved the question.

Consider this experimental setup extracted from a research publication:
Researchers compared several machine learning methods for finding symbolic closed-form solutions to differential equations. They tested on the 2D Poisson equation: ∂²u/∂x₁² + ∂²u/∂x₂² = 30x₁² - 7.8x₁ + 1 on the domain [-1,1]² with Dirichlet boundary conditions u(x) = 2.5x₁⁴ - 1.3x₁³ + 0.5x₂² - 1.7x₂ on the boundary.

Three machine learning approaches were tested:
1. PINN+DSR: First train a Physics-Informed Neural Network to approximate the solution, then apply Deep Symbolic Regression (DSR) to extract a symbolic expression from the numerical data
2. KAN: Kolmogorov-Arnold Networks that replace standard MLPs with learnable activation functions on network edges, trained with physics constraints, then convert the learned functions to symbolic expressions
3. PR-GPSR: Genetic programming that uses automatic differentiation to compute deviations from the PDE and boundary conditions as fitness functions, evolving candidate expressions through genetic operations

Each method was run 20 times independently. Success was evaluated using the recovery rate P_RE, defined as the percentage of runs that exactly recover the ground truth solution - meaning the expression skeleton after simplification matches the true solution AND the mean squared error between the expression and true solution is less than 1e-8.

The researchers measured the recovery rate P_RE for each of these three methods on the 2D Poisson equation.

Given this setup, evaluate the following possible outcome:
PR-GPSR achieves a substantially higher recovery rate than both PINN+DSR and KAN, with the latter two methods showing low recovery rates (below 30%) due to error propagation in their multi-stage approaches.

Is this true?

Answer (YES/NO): NO